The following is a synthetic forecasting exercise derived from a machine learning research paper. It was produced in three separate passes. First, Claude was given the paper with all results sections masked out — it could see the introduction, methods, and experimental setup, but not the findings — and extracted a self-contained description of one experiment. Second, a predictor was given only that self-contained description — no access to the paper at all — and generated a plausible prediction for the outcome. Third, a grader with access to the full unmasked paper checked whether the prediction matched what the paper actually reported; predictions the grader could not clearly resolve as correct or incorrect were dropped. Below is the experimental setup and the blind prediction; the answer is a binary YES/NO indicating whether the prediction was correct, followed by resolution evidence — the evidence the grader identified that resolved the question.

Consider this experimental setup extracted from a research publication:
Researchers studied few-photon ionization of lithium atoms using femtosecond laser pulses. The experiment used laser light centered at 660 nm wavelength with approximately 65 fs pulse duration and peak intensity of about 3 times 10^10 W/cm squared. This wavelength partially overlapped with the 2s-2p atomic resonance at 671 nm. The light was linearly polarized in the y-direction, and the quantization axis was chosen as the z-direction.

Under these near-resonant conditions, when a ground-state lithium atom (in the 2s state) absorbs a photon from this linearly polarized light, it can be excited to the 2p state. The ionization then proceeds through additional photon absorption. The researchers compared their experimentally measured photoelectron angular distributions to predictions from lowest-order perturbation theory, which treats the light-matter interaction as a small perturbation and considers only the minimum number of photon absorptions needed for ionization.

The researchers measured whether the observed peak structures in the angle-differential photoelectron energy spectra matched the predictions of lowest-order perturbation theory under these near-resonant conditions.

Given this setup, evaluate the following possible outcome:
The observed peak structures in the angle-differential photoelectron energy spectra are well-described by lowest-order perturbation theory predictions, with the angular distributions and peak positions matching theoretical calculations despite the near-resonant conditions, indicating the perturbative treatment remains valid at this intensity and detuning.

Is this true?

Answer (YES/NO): NO